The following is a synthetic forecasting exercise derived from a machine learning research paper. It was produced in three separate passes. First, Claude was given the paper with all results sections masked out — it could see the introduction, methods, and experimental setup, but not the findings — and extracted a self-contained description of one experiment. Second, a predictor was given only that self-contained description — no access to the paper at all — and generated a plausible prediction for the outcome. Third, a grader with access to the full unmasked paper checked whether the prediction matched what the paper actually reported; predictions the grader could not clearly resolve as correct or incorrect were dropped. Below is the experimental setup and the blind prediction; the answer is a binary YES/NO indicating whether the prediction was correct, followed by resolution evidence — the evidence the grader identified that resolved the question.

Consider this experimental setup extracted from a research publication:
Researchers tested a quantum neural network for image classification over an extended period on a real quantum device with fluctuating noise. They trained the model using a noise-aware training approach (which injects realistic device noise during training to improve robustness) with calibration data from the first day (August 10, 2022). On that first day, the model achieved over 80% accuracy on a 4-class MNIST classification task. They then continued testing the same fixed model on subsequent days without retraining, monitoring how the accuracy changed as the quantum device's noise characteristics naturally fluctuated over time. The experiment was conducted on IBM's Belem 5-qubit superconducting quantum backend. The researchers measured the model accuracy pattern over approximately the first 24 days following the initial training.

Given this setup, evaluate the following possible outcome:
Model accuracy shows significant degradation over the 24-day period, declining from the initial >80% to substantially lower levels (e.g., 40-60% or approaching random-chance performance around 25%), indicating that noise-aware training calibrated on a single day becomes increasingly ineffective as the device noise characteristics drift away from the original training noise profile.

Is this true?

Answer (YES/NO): NO